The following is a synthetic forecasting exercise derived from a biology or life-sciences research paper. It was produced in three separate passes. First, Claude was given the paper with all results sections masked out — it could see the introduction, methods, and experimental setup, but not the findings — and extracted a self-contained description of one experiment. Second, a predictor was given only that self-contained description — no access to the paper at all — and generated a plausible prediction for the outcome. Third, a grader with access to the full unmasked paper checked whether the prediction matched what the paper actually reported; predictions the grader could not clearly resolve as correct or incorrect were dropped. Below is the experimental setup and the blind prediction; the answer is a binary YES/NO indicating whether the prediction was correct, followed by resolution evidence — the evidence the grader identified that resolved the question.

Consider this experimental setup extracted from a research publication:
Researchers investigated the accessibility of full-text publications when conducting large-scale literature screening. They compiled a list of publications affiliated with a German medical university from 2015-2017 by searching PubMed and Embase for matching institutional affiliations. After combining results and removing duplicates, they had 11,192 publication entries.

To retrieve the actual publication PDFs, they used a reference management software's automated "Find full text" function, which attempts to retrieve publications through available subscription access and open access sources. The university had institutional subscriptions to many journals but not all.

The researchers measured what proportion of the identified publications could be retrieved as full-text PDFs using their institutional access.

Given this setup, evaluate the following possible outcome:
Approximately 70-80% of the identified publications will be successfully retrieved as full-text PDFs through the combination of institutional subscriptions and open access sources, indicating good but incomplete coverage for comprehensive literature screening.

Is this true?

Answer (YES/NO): YES